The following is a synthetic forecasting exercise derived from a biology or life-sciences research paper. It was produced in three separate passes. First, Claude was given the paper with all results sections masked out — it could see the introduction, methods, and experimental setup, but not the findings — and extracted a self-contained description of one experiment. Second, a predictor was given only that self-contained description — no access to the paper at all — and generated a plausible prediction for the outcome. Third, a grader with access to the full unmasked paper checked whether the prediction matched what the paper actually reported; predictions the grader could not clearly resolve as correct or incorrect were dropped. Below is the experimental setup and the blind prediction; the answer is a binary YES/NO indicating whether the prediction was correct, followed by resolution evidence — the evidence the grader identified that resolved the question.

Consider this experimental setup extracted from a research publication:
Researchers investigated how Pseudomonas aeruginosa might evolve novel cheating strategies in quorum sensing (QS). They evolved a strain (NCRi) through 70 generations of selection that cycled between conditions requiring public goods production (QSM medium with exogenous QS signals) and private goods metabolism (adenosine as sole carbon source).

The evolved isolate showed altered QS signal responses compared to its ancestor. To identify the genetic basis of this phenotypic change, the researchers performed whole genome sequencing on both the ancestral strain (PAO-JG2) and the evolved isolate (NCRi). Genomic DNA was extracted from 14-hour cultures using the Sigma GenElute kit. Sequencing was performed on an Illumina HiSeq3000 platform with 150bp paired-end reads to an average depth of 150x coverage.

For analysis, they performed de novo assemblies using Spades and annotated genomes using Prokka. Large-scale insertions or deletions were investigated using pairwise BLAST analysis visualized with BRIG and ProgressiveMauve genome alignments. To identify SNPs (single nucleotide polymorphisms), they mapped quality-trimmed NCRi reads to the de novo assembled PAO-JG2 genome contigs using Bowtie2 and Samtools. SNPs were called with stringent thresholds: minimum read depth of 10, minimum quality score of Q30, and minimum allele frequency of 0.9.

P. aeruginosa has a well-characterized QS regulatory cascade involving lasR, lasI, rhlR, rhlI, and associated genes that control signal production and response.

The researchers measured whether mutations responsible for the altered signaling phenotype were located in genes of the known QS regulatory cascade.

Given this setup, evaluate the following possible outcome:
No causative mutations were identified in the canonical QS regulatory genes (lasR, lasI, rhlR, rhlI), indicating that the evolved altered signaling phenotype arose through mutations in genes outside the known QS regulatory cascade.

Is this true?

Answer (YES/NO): YES